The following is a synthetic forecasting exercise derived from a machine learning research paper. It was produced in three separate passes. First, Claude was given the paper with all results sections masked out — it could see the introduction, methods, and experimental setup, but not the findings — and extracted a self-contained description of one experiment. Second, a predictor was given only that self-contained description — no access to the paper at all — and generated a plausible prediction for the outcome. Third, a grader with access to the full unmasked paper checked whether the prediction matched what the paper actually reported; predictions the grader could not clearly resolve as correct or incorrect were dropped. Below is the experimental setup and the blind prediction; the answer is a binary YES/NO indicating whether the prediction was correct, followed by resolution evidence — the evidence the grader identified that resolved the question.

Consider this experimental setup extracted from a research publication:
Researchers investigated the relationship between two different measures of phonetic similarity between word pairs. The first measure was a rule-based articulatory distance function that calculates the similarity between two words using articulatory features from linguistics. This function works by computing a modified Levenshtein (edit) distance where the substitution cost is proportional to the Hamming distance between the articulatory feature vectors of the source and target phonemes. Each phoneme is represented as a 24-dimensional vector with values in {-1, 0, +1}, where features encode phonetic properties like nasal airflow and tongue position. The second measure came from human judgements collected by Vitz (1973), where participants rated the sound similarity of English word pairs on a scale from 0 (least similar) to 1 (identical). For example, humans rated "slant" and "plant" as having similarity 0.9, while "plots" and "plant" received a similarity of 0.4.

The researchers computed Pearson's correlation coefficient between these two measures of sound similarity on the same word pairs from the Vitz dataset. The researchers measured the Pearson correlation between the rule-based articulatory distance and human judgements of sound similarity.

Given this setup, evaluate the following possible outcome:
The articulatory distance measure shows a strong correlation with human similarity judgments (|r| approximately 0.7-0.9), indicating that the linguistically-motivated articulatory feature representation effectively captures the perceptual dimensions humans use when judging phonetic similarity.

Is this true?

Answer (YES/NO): NO